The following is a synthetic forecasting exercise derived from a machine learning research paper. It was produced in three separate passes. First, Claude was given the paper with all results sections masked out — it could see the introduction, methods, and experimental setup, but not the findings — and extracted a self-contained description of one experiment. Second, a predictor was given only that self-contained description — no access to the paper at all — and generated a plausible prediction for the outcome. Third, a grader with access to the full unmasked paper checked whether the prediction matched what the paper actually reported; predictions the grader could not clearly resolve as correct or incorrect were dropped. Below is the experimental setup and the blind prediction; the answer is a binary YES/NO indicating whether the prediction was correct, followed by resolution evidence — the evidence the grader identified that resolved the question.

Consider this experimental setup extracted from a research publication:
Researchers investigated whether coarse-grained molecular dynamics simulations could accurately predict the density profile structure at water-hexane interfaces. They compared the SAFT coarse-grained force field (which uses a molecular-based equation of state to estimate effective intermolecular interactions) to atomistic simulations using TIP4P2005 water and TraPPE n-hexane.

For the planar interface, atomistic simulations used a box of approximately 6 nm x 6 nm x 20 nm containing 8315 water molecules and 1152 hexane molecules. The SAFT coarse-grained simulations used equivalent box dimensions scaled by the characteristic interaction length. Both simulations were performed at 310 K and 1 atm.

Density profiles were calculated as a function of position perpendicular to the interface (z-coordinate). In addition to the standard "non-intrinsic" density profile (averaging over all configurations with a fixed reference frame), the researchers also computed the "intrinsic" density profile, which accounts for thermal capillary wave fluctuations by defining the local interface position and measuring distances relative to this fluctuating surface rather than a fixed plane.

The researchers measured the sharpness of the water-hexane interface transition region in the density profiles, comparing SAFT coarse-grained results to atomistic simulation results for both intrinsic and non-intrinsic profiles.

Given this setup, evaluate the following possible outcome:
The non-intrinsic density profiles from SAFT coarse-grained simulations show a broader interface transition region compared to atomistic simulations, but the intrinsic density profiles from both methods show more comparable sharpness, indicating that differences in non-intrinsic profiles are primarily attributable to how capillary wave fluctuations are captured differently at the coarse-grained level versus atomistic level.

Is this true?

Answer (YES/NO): NO